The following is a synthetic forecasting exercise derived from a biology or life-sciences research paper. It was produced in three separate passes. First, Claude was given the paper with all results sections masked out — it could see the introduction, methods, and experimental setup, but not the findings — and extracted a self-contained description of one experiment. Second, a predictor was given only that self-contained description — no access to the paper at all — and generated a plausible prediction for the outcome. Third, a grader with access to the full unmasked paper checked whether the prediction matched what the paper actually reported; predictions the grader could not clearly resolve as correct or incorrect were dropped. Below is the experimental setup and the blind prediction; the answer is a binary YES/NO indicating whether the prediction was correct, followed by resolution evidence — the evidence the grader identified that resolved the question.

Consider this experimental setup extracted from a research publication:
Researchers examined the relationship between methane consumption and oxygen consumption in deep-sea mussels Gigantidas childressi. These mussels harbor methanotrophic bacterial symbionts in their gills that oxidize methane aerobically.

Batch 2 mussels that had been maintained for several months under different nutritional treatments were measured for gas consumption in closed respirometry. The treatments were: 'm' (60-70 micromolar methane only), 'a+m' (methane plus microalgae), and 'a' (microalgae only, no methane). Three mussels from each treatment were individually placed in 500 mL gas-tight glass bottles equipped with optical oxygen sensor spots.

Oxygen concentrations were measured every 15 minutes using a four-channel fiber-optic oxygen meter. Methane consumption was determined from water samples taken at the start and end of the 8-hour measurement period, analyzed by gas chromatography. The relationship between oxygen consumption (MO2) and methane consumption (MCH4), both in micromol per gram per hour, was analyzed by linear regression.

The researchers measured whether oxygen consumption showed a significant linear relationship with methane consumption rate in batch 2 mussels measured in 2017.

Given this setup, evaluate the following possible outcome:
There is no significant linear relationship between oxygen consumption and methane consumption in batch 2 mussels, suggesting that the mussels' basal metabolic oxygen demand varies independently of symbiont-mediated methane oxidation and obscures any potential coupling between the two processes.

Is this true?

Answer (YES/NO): NO